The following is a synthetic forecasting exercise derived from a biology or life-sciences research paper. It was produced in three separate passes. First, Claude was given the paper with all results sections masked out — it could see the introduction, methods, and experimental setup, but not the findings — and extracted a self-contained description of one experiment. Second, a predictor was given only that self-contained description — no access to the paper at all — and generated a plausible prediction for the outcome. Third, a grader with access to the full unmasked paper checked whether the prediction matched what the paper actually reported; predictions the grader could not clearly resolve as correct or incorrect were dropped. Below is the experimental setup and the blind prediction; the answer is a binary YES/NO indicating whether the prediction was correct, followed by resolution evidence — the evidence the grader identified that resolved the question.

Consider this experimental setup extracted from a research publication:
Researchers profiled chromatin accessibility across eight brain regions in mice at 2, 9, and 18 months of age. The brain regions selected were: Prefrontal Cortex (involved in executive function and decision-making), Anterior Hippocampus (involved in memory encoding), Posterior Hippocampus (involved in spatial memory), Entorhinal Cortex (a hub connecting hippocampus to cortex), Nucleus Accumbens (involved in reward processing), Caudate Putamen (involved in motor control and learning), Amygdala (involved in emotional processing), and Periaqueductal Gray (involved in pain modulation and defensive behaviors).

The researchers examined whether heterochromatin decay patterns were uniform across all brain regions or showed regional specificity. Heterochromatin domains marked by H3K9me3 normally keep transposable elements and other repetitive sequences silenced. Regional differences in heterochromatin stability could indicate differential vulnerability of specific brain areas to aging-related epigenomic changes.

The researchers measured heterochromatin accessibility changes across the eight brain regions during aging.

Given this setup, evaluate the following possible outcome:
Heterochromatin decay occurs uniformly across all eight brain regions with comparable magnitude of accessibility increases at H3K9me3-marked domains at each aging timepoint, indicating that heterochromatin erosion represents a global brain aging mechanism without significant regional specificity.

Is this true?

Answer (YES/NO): NO